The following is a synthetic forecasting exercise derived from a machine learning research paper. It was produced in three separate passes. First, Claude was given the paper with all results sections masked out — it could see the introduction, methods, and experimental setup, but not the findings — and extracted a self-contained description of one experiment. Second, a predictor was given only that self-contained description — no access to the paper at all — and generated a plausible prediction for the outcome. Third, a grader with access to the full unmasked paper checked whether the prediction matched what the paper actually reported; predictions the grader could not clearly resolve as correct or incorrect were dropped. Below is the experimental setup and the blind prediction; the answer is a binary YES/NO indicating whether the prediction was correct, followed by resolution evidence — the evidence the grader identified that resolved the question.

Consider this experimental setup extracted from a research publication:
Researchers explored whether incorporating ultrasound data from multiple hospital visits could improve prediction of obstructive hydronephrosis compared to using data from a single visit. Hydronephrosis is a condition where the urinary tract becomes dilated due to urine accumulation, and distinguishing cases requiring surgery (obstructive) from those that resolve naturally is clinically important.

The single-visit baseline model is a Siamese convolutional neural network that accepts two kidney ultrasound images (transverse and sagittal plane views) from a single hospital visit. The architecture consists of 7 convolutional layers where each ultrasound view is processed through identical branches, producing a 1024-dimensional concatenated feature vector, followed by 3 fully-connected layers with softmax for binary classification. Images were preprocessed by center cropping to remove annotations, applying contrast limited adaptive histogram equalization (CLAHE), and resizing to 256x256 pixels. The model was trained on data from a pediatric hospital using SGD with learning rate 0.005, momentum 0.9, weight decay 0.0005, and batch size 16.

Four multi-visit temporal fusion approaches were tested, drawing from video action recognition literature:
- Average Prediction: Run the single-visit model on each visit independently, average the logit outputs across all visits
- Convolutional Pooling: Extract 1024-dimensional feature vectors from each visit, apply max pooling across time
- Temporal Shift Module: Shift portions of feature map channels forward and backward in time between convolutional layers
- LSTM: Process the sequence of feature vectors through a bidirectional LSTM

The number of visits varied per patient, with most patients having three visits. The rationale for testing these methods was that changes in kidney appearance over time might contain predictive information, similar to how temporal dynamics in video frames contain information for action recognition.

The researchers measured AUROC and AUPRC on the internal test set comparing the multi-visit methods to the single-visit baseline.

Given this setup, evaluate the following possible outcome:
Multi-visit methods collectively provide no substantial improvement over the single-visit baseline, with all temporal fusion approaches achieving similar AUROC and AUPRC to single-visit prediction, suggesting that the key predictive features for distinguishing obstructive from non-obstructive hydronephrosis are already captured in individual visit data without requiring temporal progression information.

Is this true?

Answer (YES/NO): NO